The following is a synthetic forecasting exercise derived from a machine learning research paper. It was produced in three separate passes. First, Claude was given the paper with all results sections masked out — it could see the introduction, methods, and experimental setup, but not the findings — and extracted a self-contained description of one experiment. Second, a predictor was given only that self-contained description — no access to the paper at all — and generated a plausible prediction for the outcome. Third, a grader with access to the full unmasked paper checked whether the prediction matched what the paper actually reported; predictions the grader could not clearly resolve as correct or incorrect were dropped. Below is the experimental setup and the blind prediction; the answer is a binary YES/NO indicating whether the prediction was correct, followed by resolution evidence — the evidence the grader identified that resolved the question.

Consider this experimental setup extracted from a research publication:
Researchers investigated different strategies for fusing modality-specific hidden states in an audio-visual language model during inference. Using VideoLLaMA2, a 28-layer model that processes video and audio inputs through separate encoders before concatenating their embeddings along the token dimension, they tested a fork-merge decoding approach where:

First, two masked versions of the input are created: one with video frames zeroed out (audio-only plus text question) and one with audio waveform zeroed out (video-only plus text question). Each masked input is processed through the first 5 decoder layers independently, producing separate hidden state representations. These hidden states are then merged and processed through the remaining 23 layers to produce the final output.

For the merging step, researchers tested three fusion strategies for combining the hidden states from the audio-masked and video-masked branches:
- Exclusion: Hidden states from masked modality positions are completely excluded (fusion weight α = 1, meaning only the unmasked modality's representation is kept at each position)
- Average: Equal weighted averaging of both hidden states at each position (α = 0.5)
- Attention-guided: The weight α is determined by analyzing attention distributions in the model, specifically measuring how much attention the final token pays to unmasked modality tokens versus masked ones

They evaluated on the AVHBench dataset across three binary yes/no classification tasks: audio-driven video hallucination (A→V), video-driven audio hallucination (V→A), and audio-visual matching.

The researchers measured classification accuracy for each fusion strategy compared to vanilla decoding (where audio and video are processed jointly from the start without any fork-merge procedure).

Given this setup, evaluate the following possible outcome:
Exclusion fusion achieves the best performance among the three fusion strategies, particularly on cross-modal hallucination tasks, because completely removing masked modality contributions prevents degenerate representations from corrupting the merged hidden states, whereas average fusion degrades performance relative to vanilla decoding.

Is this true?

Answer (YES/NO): NO